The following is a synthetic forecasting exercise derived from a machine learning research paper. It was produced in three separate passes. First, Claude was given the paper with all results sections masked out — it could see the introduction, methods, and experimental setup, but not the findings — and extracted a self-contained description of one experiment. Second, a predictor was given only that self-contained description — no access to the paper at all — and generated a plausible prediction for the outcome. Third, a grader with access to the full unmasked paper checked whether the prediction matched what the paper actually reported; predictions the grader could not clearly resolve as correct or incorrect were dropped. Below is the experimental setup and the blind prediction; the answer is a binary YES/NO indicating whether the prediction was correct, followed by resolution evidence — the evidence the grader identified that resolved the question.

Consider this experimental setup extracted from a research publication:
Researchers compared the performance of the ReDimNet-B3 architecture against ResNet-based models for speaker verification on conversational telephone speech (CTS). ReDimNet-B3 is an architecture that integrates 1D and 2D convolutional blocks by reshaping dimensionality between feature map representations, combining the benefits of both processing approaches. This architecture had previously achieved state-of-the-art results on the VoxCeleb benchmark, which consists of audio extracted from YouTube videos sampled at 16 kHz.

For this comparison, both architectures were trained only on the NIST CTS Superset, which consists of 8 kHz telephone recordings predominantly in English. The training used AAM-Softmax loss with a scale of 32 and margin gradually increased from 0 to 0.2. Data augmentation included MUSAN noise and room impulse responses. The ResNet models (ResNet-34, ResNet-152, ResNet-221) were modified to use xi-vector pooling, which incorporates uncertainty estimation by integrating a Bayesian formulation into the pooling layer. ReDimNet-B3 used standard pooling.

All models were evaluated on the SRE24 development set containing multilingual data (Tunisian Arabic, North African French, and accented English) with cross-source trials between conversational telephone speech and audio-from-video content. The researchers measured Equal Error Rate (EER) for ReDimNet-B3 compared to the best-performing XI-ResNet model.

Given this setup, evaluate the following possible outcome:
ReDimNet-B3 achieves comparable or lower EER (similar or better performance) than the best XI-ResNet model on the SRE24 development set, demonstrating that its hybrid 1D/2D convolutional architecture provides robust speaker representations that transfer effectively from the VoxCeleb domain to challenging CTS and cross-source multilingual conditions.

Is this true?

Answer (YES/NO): NO